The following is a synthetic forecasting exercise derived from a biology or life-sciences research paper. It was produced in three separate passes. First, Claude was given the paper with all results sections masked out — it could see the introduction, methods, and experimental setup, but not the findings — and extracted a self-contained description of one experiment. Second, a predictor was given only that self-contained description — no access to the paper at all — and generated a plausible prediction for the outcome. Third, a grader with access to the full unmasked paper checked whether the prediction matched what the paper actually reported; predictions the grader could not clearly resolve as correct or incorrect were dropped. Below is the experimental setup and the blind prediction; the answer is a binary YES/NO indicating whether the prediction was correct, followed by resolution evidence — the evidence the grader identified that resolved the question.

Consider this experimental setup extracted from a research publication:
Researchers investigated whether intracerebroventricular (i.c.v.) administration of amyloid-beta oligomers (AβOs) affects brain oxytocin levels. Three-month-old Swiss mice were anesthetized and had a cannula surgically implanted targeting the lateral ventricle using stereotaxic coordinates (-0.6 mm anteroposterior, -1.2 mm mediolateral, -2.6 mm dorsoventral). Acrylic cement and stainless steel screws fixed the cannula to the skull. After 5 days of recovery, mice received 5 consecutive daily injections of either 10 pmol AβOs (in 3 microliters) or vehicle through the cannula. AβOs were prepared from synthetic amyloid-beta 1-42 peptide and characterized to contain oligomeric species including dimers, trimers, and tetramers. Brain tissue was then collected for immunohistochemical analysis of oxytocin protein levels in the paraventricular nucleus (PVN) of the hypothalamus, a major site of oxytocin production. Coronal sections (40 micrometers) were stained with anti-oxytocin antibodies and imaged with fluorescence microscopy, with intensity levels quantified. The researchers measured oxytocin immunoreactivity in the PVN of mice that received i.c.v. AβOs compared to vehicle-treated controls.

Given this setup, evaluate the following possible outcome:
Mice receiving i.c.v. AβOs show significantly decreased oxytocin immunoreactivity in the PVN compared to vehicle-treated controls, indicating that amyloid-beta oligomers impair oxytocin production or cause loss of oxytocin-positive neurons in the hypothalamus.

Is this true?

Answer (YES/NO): YES